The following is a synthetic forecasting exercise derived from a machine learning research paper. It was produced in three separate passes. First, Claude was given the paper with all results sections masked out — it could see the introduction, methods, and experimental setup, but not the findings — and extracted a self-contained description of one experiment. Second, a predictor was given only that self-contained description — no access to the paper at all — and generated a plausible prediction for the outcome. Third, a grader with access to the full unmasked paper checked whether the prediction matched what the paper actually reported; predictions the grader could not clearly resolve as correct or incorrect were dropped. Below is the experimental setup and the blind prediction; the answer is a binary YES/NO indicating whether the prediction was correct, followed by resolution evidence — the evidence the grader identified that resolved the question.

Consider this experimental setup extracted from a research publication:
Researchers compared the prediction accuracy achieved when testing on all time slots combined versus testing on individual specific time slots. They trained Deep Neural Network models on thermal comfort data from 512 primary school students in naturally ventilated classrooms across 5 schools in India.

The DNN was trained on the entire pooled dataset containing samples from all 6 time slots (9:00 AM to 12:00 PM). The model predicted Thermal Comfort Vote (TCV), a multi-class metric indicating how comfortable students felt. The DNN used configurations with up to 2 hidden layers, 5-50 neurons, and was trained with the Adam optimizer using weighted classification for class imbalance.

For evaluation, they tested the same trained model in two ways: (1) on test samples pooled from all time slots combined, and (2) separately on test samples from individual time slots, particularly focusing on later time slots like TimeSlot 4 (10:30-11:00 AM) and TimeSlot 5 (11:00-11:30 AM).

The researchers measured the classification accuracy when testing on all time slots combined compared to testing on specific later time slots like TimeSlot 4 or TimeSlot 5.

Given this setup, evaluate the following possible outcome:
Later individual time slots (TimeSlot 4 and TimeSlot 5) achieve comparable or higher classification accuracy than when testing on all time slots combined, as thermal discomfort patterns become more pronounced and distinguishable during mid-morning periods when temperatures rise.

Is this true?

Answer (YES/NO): YES